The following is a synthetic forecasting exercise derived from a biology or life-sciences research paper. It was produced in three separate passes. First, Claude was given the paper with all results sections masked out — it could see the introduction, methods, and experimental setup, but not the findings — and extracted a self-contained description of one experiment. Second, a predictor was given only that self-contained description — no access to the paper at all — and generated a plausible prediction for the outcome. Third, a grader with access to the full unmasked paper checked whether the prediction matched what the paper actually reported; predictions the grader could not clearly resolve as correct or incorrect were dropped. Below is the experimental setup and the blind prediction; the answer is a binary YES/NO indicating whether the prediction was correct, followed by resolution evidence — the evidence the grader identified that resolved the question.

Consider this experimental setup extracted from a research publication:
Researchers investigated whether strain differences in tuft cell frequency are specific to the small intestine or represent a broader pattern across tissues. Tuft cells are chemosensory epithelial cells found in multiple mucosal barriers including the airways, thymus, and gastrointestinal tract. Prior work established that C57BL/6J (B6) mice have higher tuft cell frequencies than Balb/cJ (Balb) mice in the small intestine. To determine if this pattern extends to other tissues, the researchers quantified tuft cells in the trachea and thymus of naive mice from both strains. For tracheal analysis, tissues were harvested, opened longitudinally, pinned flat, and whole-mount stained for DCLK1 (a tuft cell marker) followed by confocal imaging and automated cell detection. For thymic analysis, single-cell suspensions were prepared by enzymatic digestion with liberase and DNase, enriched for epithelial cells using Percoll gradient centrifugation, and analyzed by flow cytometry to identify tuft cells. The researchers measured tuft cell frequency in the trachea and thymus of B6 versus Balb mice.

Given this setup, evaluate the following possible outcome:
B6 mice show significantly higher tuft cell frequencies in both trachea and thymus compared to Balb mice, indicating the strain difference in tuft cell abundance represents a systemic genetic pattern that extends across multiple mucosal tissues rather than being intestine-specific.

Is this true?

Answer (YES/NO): NO